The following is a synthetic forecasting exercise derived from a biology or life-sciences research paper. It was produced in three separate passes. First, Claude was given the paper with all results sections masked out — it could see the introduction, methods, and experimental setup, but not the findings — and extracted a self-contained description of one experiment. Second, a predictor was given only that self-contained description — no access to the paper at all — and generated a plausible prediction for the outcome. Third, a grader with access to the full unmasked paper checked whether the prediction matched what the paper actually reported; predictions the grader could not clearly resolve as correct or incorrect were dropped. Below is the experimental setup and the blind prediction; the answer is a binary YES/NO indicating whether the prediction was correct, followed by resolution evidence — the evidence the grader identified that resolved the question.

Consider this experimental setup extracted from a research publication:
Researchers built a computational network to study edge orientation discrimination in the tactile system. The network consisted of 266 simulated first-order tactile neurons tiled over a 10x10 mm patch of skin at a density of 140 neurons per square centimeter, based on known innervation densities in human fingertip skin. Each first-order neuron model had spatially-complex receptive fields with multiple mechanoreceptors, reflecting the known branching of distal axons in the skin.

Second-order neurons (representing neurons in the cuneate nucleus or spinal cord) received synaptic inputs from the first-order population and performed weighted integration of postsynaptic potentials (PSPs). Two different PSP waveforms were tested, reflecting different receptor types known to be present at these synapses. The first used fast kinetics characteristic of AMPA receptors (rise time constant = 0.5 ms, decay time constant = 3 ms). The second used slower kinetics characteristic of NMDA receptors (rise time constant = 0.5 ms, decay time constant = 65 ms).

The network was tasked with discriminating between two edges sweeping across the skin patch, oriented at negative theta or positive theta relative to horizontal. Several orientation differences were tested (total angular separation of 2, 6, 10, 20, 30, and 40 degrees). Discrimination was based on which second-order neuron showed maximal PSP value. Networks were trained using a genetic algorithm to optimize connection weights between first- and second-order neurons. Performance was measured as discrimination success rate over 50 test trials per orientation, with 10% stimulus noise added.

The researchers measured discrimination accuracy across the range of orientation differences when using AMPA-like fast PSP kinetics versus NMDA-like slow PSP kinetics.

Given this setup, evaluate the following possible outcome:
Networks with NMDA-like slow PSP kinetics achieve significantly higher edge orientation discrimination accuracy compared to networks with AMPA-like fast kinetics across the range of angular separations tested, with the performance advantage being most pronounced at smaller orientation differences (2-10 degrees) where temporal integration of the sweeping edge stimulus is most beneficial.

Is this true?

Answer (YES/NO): NO